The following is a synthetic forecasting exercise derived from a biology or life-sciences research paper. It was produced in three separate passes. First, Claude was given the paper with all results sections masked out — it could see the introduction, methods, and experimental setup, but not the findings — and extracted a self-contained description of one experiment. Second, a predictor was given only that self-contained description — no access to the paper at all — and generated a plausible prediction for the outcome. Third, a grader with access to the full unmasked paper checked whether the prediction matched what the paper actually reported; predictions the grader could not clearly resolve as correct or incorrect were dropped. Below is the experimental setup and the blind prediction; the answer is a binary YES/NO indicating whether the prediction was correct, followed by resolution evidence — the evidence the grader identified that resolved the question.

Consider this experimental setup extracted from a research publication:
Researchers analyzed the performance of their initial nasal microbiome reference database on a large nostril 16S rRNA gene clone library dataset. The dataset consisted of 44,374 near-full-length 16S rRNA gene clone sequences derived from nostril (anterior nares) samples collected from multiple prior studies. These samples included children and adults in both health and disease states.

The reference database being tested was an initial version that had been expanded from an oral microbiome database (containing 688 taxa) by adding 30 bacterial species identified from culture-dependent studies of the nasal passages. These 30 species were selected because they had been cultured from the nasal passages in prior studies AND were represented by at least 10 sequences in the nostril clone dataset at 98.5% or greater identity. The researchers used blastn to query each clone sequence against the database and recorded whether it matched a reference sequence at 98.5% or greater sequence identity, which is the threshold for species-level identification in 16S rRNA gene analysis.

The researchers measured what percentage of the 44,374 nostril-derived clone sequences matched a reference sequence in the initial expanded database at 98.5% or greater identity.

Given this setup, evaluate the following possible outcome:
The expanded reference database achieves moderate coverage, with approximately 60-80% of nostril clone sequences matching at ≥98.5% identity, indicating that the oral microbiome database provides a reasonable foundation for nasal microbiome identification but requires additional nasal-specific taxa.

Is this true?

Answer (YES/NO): NO